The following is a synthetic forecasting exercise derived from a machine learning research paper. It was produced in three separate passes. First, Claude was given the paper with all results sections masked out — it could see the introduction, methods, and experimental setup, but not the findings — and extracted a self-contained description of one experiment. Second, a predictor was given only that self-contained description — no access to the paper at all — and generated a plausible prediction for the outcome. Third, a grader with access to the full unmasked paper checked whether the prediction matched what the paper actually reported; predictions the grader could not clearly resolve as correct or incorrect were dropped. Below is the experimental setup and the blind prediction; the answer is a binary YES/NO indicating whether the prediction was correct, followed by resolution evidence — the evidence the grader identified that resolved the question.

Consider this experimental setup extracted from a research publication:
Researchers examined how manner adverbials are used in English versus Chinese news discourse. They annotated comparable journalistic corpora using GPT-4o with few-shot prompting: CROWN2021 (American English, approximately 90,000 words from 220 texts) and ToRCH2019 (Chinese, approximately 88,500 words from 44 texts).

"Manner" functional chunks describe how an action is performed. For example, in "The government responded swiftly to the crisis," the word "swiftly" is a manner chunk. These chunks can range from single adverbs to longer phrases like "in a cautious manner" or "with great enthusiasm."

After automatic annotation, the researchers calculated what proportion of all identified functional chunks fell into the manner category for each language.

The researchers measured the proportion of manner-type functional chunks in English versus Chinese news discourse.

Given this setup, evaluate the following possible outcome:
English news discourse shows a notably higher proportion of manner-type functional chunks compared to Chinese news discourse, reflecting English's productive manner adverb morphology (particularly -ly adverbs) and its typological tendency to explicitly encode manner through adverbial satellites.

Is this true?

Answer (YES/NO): NO